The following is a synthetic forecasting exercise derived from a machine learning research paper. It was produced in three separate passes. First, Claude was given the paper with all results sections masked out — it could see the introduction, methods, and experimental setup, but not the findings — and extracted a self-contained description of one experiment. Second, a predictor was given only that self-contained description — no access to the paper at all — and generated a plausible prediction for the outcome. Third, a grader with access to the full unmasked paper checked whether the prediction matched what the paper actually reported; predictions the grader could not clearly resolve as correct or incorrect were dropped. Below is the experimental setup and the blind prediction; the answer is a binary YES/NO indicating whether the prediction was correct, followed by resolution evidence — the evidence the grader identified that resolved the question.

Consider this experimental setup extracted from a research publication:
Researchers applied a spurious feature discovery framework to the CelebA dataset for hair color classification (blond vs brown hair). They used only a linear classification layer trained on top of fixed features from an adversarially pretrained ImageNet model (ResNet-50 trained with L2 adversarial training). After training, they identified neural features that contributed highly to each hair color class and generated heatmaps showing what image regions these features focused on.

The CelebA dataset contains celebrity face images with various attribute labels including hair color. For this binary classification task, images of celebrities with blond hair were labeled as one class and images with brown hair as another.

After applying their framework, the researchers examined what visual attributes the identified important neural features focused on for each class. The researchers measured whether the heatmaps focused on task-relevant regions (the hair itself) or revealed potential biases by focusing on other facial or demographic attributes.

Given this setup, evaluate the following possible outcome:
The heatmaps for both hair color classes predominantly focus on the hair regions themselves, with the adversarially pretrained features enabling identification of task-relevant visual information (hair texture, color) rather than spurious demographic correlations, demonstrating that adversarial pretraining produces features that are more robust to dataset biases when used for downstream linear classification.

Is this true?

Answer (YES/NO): NO